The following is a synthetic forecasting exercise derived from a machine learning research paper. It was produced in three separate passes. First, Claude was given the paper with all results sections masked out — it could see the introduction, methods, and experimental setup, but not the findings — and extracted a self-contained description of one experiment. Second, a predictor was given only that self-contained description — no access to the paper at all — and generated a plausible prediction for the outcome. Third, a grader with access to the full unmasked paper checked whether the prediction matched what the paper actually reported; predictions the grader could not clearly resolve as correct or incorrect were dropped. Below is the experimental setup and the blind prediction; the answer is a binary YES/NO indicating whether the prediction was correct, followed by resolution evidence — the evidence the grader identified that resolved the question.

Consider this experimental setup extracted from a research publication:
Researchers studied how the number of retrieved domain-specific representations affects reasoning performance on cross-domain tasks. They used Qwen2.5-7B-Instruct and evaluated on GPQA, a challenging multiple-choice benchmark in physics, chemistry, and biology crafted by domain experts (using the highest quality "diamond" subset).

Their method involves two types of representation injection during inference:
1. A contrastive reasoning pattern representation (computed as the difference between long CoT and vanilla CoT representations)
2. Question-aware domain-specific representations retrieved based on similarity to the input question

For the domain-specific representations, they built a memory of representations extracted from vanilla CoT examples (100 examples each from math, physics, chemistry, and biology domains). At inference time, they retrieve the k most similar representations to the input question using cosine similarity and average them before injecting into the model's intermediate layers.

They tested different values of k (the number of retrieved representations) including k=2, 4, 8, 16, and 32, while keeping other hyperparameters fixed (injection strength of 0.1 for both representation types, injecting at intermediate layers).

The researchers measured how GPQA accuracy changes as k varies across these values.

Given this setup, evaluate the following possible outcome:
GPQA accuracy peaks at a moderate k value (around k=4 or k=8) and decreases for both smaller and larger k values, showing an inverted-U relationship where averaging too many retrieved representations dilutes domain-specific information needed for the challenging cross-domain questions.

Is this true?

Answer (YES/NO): YES